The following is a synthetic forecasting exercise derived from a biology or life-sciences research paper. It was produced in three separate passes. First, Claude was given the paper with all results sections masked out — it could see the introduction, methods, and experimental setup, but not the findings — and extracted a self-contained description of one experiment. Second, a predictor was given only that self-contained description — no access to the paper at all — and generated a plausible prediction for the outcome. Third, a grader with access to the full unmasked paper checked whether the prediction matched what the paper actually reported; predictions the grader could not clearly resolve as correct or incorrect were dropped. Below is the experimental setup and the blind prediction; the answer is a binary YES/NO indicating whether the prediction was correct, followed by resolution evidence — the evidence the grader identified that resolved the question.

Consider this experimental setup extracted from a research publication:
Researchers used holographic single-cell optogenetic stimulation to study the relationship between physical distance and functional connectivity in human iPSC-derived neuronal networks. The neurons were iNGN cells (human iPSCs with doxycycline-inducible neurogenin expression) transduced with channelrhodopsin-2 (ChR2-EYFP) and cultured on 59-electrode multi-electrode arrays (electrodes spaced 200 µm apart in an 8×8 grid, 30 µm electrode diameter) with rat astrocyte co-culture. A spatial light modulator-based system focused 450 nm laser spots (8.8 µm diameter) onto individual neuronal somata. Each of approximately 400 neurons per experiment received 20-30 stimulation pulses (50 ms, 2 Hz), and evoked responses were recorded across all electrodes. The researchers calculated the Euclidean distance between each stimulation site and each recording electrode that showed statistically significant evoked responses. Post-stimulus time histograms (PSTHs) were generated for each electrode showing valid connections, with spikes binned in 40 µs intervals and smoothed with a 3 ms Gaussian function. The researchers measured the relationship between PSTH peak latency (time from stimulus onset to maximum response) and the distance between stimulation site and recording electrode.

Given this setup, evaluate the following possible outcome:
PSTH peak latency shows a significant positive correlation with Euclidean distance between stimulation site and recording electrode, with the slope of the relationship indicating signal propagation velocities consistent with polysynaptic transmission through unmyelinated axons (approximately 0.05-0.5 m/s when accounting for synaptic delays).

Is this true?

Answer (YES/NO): NO